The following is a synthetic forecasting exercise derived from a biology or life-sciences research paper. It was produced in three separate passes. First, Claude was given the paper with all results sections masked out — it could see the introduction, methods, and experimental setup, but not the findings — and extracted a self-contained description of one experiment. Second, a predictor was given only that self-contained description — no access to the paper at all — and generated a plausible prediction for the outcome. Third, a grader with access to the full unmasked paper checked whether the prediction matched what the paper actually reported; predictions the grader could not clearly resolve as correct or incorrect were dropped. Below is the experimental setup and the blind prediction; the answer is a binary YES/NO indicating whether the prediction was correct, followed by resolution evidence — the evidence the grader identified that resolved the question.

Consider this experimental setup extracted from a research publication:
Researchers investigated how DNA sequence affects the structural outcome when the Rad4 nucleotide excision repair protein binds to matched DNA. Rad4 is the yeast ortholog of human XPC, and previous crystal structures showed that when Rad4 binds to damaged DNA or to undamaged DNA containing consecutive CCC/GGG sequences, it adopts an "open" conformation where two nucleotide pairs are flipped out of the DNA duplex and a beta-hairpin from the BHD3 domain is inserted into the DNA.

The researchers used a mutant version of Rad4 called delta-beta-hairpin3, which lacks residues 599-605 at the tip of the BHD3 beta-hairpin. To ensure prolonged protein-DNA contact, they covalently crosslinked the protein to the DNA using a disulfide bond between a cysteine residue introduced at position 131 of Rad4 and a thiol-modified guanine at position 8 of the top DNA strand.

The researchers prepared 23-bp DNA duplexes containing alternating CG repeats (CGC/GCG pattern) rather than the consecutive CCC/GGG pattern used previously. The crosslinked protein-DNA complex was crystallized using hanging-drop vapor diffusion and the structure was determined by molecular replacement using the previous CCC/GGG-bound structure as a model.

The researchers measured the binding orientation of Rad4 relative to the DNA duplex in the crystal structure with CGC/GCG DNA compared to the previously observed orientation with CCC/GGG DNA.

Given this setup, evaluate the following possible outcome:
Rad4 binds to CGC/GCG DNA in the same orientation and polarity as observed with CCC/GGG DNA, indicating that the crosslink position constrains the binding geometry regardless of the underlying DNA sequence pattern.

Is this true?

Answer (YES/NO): NO